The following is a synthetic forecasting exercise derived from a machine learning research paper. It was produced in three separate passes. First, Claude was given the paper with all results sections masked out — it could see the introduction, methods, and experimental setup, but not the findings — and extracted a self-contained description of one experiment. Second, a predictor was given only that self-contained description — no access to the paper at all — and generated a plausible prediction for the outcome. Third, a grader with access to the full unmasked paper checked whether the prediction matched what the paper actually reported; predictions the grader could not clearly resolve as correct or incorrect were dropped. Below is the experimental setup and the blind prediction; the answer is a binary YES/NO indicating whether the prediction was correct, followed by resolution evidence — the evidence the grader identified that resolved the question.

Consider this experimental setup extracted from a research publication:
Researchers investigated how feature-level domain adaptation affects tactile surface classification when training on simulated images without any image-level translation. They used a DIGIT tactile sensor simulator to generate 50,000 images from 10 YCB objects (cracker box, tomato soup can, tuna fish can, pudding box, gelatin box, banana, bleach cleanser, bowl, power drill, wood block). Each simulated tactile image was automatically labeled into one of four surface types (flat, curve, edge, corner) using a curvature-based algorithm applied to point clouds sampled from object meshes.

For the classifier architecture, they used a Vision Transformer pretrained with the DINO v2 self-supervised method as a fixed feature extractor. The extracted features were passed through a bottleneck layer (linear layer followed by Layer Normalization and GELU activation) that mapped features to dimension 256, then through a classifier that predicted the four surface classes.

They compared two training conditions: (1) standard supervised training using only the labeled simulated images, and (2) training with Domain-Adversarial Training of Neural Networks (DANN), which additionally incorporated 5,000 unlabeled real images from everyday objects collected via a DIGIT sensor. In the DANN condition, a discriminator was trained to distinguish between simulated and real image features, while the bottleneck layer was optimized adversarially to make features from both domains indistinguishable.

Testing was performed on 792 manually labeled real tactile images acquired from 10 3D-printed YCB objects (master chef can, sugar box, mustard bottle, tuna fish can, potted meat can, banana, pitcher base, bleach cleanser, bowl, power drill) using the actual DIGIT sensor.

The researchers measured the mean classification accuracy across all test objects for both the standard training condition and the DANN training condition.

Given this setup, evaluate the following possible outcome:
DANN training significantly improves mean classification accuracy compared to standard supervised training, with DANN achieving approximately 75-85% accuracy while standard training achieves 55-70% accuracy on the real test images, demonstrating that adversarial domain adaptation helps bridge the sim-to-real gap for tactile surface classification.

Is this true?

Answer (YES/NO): NO